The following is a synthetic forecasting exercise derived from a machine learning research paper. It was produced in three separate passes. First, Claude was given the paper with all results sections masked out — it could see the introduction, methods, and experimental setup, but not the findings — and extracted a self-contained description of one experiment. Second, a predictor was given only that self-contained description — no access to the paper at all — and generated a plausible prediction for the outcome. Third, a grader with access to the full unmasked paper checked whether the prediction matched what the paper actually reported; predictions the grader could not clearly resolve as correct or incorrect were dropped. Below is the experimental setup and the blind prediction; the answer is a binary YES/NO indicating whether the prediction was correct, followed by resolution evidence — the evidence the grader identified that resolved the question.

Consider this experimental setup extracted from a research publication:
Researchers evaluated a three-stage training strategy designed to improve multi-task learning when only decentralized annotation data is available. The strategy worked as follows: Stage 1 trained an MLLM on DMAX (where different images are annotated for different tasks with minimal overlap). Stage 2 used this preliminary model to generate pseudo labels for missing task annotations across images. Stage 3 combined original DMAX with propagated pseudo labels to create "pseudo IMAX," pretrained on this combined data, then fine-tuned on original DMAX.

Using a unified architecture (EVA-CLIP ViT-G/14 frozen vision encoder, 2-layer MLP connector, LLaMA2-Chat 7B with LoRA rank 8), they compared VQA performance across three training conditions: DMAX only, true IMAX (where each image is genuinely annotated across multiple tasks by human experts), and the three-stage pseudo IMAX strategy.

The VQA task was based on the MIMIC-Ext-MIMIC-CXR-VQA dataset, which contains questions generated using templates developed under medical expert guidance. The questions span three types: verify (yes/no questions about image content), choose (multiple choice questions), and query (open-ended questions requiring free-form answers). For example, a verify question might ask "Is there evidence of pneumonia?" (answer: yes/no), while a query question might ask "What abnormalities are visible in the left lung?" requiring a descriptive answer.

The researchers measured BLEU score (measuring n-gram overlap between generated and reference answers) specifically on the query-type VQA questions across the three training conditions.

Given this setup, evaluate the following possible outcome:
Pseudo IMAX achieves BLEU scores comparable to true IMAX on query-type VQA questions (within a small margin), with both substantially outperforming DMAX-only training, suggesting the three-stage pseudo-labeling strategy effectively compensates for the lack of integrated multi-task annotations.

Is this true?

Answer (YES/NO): NO